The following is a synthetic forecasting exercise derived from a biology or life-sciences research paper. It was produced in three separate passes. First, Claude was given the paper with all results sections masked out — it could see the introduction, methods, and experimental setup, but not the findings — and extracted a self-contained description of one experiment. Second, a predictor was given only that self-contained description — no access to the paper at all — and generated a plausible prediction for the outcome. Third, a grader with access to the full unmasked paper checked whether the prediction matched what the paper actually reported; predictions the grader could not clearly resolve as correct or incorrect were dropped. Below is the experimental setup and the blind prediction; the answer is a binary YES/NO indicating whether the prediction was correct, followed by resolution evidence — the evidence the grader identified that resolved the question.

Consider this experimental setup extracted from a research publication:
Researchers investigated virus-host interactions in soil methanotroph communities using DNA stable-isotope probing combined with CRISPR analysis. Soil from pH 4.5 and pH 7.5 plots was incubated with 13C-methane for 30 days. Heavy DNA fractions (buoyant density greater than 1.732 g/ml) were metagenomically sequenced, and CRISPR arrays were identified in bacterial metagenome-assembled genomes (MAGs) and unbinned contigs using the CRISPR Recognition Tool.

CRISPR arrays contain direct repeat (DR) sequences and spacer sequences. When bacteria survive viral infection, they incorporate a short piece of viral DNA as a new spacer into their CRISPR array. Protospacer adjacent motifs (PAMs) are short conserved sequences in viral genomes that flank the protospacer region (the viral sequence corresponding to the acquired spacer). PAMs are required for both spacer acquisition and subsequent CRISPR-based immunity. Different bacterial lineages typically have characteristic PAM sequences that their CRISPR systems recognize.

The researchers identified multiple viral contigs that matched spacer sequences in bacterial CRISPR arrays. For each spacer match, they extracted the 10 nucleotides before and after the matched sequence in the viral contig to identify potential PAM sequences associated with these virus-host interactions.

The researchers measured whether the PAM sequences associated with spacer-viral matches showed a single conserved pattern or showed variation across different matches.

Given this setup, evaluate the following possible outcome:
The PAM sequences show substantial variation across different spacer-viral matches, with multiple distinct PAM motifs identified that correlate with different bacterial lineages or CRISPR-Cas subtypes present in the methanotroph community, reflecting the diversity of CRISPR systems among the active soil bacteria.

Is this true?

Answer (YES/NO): NO